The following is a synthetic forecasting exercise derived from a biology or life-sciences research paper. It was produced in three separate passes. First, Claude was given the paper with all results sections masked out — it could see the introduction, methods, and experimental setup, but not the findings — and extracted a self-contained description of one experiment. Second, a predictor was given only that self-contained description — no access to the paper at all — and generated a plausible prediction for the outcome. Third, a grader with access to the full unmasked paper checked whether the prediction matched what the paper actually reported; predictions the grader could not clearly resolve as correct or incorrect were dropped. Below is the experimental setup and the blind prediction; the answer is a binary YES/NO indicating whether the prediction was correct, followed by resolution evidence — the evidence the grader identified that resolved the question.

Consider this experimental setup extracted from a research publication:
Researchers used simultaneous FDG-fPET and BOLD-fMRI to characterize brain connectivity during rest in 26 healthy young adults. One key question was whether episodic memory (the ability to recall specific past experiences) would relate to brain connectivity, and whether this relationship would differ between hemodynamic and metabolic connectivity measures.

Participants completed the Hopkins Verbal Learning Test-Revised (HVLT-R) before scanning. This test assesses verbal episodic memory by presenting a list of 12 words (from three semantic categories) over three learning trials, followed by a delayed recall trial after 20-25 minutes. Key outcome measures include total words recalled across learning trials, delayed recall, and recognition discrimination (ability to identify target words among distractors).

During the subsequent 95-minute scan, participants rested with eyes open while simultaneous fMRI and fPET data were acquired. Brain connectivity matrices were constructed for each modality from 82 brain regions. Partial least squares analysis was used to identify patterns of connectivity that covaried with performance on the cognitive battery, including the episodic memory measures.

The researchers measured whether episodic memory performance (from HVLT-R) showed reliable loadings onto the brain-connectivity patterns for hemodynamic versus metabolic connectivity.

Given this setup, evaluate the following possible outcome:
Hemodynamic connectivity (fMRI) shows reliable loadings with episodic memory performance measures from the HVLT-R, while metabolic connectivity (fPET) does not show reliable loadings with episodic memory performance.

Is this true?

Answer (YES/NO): YES